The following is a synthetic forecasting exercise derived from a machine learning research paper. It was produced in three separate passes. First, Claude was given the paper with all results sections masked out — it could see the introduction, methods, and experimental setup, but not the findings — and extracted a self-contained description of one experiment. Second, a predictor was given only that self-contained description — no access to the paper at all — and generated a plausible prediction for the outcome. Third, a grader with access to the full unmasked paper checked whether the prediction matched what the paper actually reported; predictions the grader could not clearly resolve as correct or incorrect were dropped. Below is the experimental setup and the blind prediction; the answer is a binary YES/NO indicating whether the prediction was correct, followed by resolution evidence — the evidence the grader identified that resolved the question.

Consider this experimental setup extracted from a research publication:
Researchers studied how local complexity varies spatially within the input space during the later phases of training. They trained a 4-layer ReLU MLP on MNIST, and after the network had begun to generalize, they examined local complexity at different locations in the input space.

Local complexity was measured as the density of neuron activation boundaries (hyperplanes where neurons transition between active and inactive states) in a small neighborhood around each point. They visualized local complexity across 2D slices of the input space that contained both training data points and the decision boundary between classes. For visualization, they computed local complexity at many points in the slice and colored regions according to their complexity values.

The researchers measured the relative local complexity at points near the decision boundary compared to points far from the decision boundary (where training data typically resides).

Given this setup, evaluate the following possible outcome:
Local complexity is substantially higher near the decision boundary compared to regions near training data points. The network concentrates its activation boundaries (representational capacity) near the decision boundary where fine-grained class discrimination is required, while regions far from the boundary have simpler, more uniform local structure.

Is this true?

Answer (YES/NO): YES